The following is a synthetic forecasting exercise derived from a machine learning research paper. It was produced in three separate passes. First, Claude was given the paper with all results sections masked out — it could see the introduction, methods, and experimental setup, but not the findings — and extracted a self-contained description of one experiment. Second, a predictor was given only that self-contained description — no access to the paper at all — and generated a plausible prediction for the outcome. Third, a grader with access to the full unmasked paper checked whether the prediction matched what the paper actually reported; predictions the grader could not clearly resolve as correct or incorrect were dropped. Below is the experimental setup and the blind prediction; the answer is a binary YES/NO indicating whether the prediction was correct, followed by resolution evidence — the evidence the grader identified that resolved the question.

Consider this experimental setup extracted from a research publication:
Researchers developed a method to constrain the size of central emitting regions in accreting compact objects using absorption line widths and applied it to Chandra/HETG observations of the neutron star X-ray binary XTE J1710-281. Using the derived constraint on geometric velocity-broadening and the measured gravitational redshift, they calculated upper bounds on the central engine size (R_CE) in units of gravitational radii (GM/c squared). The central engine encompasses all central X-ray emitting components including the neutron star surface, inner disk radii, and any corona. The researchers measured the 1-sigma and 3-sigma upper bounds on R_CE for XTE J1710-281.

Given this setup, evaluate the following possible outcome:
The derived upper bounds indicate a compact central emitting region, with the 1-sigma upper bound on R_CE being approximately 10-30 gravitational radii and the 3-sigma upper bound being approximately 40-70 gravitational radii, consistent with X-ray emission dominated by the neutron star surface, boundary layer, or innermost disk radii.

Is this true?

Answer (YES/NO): NO